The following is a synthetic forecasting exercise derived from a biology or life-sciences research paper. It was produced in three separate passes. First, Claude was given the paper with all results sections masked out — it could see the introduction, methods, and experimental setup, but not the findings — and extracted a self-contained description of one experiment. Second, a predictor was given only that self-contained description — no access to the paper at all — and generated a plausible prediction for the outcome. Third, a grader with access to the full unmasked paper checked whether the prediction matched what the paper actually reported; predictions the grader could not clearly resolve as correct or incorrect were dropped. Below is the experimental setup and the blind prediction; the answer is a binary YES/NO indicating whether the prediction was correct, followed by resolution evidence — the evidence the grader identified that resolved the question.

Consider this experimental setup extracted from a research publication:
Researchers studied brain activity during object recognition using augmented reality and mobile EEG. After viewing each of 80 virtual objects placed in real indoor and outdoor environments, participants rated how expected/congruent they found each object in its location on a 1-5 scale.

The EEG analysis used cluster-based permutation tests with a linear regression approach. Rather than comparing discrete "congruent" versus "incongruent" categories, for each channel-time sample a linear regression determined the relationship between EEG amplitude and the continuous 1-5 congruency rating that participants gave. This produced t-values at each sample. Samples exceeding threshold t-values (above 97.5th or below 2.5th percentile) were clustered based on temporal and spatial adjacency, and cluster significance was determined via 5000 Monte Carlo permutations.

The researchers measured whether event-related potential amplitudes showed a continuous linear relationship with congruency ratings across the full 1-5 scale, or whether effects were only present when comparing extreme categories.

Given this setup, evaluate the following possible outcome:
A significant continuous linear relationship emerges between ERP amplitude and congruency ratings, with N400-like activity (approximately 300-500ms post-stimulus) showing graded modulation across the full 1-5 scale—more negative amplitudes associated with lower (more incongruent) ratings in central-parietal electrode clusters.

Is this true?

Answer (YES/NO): NO